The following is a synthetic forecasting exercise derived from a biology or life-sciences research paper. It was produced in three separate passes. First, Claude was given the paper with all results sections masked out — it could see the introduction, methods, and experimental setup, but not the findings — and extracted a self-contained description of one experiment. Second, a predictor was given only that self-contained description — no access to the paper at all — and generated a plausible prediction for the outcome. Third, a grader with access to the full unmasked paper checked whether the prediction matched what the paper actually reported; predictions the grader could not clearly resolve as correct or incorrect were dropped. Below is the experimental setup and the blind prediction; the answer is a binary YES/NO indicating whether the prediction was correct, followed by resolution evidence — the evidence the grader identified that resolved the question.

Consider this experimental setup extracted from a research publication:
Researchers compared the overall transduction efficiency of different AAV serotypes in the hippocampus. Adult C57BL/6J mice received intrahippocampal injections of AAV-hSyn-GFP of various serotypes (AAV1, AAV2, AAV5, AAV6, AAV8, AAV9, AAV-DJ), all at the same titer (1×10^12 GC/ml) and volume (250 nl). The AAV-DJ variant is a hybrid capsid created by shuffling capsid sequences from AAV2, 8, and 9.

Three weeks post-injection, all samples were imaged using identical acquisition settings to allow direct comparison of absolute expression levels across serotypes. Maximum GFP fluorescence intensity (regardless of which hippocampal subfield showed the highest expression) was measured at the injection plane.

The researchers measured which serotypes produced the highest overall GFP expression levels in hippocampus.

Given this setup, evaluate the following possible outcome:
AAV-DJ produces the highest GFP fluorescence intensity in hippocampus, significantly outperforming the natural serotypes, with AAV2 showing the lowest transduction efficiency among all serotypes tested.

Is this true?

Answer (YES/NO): NO